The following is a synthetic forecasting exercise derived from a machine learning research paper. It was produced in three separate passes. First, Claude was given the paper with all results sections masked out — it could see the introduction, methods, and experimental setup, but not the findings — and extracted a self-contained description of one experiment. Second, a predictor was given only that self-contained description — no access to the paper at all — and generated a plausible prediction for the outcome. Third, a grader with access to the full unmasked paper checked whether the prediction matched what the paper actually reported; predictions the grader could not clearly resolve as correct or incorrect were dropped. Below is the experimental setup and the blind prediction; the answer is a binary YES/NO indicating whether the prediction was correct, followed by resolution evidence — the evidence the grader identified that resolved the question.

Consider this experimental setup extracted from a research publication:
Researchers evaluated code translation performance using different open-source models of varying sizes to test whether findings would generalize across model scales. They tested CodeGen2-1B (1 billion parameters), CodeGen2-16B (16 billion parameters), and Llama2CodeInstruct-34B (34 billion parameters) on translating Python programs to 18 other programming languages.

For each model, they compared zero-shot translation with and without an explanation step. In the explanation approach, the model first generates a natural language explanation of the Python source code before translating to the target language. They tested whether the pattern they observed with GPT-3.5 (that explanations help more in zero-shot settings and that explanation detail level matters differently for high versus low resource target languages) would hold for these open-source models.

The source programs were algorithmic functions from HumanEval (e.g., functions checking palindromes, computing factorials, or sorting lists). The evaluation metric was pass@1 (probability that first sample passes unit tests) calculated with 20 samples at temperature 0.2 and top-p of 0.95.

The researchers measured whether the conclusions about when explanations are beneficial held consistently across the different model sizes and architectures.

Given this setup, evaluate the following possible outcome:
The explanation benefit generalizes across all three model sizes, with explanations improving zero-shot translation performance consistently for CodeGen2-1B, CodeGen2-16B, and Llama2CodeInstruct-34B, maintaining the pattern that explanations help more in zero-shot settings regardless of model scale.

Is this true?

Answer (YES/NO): NO